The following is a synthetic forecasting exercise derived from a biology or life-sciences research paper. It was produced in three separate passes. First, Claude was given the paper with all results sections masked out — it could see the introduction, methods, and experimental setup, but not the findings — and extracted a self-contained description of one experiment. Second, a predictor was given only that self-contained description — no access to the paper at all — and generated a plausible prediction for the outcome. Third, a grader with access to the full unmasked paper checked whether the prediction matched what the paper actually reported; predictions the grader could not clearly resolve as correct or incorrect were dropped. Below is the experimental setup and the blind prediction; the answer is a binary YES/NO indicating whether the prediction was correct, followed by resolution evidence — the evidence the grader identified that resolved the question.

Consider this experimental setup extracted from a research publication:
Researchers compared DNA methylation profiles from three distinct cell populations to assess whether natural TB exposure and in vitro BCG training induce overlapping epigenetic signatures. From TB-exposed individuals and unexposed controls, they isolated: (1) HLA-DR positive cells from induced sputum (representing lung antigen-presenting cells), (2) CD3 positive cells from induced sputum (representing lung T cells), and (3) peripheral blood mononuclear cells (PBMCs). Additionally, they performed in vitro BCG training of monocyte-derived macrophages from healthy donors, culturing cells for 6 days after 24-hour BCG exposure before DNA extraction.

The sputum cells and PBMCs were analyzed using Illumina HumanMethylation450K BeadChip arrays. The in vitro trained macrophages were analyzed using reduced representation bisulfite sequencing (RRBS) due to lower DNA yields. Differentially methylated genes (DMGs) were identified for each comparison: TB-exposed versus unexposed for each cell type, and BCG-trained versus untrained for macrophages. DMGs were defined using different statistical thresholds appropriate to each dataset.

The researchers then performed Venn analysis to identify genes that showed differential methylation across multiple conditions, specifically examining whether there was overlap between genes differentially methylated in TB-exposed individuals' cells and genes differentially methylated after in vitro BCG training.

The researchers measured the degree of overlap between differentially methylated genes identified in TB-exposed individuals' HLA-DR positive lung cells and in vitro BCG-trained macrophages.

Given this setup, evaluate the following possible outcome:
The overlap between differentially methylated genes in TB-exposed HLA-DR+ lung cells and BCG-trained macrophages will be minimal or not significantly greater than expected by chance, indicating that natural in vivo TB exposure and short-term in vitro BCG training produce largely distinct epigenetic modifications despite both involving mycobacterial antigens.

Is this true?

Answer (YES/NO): NO